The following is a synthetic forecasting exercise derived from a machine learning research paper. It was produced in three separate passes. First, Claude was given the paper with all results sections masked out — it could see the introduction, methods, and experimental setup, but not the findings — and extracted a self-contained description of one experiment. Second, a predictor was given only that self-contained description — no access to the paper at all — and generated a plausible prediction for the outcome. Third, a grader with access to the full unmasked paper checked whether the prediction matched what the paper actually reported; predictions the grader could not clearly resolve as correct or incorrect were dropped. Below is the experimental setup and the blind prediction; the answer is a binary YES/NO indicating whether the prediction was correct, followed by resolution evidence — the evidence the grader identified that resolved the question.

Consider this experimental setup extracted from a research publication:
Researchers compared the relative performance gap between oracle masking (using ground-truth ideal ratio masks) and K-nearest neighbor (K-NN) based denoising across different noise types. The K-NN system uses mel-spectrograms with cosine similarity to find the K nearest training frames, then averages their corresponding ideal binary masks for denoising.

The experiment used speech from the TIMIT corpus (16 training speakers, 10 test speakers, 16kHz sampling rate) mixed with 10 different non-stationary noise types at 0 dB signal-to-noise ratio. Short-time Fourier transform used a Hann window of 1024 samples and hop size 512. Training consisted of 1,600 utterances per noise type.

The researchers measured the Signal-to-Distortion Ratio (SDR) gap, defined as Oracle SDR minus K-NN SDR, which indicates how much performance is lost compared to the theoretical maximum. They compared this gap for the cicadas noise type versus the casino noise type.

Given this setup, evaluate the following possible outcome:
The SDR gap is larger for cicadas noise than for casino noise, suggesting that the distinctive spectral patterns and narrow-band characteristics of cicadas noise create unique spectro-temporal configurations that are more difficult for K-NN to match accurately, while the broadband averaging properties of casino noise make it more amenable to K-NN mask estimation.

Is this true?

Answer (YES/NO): NO